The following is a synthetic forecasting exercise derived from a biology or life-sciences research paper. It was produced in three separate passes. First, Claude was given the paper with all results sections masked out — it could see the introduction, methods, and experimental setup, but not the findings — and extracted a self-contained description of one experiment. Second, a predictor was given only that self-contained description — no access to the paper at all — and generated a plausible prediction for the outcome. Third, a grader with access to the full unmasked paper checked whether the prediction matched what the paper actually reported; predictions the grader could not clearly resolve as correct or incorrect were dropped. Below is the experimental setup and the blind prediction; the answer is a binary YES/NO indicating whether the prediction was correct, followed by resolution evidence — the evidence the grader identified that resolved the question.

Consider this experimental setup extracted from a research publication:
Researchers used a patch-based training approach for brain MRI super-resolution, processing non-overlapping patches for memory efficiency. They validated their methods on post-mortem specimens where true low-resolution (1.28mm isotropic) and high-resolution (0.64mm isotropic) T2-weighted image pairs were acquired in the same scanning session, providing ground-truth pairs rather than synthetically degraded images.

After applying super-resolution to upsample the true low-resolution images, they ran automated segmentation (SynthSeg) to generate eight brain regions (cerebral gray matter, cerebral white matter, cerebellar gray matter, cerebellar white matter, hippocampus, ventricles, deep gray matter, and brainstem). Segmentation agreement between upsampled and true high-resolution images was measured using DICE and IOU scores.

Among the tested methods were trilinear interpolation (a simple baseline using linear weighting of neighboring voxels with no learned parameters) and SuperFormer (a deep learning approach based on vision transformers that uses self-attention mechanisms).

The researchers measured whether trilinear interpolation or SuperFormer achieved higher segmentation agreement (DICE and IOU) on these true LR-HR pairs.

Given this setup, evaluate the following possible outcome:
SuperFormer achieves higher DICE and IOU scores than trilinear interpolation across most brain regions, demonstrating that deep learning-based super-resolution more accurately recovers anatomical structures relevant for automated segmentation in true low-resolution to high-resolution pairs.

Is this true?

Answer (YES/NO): NO